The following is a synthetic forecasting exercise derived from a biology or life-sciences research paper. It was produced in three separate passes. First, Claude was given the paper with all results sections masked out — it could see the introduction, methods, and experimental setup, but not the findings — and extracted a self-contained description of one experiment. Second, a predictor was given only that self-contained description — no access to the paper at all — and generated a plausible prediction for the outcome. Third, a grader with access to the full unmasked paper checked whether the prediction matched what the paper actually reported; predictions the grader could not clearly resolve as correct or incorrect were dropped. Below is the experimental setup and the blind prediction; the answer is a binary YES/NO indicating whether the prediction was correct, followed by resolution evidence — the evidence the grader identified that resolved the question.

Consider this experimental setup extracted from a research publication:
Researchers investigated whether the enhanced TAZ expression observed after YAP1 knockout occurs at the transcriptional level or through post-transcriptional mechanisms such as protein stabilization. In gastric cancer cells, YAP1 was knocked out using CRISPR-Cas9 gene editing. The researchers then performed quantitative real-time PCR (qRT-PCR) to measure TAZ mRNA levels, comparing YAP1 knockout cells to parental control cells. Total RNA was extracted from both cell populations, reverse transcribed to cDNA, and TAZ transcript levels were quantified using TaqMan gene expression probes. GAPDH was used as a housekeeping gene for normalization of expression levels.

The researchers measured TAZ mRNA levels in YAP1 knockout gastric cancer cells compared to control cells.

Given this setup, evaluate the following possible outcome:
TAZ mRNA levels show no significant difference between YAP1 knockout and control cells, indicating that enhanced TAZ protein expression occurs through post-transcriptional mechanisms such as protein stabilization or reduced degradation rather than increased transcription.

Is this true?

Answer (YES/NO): NO